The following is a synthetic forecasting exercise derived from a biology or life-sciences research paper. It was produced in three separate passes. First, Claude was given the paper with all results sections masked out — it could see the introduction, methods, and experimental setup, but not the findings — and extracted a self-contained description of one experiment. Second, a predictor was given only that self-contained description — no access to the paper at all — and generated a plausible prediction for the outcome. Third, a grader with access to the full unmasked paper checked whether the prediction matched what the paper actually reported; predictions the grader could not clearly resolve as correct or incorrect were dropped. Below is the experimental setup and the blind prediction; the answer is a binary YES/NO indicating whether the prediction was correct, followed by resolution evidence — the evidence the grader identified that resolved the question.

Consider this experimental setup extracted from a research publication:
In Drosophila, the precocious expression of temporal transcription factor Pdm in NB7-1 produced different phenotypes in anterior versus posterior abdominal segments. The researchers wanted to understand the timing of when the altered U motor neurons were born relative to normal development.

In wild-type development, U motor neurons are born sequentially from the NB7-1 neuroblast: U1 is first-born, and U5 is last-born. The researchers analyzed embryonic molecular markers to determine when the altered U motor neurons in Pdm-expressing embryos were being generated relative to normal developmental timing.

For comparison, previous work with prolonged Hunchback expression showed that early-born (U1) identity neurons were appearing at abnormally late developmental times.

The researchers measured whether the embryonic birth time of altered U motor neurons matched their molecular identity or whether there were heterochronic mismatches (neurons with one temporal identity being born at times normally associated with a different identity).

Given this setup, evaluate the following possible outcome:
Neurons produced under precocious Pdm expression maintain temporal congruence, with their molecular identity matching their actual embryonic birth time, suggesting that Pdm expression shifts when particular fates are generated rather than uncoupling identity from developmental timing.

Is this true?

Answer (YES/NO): NO